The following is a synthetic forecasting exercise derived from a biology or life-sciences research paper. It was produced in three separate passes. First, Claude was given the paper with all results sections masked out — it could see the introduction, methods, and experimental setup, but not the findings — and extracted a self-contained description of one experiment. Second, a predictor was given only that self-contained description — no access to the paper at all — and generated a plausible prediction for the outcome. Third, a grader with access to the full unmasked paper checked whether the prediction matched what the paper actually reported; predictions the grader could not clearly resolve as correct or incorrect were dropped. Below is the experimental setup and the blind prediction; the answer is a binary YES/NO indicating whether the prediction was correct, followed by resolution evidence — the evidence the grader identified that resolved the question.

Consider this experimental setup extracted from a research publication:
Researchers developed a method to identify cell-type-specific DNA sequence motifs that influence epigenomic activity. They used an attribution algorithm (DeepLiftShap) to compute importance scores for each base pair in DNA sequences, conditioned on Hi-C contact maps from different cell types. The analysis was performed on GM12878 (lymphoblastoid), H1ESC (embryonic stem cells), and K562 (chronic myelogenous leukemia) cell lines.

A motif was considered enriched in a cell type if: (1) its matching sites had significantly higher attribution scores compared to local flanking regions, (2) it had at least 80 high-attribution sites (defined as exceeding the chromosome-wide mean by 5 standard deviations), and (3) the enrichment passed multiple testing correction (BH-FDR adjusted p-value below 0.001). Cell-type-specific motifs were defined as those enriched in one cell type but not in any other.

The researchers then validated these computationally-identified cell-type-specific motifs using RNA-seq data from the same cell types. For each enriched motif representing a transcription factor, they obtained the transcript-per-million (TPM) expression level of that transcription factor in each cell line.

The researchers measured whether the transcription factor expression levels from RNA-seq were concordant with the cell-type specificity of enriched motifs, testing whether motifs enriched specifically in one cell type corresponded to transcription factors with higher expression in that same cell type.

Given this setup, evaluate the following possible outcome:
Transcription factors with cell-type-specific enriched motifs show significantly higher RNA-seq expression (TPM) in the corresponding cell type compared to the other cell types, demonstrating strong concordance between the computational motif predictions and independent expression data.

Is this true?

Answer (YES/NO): YES